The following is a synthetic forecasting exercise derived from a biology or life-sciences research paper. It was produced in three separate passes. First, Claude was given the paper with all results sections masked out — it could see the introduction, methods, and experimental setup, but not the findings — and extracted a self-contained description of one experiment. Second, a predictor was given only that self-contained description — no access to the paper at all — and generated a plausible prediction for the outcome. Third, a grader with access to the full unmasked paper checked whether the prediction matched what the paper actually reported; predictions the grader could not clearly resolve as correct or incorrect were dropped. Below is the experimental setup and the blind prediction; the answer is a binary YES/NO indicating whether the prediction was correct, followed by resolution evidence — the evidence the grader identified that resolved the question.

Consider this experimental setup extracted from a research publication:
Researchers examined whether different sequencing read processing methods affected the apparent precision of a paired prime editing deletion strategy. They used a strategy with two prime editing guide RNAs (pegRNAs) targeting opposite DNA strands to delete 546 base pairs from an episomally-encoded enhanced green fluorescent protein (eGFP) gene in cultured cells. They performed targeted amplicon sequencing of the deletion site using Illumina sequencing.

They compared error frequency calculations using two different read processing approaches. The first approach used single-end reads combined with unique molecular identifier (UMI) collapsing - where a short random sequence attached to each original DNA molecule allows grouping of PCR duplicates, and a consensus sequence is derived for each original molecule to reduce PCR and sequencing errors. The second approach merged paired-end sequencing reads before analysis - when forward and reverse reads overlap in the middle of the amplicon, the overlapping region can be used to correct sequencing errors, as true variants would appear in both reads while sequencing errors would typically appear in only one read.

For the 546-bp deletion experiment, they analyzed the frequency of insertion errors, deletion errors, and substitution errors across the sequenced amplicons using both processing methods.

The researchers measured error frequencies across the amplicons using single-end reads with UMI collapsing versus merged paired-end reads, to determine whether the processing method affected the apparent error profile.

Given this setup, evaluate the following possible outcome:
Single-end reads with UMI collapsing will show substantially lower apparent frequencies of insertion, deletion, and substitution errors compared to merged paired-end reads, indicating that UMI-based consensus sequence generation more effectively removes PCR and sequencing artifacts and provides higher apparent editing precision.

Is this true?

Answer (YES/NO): NO